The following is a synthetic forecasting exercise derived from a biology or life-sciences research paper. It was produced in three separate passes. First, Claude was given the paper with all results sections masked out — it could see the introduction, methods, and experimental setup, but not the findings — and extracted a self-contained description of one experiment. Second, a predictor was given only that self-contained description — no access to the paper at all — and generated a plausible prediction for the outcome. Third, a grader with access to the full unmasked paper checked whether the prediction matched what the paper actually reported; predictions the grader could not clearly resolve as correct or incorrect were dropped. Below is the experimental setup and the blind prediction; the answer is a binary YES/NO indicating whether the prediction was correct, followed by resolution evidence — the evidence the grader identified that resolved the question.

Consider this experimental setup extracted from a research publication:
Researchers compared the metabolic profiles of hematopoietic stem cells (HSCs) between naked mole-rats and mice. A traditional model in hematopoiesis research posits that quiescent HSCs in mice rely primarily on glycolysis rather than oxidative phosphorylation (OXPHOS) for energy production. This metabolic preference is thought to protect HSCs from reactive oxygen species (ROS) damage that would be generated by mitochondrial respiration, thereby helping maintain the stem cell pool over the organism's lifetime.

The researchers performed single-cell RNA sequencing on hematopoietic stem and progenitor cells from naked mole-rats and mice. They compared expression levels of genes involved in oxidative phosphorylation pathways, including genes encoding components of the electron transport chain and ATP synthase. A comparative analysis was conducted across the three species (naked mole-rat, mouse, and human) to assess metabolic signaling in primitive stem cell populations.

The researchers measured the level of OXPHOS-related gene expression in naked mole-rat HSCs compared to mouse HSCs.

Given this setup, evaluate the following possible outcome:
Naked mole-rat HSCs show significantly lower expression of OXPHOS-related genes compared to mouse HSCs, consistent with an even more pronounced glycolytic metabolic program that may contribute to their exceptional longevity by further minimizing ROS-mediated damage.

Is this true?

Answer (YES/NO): NO